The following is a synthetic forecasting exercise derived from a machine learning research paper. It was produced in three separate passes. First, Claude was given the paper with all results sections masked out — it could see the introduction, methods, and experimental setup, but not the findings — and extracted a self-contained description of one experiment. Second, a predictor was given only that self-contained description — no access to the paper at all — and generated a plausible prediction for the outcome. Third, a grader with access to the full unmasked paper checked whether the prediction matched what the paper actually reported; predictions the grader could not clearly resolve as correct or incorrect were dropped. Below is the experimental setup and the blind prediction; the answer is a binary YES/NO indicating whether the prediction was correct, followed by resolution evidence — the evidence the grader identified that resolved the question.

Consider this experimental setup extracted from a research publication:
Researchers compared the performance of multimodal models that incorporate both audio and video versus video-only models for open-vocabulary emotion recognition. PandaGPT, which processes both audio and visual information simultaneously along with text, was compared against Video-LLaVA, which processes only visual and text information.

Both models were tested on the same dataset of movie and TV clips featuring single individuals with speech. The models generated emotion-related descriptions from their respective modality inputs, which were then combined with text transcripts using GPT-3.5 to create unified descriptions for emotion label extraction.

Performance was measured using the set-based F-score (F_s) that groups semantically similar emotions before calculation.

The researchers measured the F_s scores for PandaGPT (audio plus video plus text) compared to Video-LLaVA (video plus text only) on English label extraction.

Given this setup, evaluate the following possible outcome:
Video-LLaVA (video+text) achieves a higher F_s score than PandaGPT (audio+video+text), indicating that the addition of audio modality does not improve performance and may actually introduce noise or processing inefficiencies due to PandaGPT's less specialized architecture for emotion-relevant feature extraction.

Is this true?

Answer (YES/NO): YES